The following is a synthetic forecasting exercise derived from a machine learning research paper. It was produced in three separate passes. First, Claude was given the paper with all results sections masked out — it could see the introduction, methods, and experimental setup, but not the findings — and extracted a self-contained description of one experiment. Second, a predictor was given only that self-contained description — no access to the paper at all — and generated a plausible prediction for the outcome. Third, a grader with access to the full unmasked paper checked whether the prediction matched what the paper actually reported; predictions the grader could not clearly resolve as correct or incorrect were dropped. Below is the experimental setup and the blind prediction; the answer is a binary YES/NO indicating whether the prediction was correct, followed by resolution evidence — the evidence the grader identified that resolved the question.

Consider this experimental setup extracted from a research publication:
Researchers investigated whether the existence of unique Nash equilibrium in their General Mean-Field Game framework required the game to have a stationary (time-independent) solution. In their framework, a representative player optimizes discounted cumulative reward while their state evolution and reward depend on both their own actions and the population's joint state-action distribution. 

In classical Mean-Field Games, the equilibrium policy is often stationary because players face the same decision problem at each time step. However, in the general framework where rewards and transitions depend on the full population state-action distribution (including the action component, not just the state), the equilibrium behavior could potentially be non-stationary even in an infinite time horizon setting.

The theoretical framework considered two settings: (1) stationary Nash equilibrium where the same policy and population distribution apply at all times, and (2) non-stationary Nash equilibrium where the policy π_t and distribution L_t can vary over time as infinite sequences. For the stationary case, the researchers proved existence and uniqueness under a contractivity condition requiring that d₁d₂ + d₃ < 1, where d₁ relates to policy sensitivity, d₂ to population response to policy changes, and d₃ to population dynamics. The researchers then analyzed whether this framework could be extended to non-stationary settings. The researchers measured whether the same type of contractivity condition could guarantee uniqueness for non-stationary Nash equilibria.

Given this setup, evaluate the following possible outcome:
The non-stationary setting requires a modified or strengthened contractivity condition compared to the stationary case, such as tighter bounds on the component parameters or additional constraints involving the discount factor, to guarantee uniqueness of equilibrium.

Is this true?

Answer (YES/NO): NO